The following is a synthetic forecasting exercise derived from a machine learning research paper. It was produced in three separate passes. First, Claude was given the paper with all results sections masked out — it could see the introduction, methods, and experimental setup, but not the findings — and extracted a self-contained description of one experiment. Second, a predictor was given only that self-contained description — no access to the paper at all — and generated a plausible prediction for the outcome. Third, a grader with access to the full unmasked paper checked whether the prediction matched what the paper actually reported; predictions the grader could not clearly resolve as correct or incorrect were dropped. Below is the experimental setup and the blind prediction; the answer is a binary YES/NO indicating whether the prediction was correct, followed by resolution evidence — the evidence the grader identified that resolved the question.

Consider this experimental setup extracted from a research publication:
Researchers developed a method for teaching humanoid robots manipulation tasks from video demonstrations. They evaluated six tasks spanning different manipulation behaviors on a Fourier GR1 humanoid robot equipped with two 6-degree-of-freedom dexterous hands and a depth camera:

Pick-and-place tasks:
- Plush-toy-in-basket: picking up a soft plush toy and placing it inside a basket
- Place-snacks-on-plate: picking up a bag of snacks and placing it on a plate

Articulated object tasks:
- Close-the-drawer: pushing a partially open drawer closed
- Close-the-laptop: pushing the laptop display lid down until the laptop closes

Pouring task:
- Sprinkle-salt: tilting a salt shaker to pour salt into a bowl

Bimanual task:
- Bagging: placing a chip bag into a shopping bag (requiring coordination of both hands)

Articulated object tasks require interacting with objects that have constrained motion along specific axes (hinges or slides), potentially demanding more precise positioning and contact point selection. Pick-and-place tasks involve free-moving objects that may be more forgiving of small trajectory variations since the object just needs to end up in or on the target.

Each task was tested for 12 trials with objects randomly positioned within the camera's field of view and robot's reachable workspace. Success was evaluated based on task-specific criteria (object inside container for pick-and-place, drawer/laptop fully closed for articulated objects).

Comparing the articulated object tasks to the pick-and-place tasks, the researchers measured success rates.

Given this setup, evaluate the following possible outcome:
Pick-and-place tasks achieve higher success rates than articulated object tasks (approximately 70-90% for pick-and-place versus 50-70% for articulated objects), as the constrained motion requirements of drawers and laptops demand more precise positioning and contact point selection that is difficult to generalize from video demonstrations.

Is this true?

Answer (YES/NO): NO